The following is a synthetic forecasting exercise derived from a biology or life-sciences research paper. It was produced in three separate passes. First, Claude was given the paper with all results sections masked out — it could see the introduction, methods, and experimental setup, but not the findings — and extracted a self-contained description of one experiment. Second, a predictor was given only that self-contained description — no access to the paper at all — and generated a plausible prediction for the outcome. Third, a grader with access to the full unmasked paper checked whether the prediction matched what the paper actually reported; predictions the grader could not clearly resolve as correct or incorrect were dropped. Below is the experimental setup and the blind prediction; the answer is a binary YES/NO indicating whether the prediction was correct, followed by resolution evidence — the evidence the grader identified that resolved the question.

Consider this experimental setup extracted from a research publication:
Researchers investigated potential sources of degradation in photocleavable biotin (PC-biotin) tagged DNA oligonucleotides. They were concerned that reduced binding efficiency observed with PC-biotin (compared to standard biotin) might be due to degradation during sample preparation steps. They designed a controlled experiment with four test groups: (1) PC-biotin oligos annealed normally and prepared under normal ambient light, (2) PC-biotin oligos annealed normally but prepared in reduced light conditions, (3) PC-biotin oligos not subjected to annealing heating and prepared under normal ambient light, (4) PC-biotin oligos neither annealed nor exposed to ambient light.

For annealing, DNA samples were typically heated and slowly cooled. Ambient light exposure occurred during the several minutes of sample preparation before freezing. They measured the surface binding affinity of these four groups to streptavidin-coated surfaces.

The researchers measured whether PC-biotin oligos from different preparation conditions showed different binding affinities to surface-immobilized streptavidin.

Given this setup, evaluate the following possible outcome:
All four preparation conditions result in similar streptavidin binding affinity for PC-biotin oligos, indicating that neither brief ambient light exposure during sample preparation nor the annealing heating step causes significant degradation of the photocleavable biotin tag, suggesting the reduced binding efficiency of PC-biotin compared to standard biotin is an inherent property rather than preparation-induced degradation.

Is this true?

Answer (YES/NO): YES